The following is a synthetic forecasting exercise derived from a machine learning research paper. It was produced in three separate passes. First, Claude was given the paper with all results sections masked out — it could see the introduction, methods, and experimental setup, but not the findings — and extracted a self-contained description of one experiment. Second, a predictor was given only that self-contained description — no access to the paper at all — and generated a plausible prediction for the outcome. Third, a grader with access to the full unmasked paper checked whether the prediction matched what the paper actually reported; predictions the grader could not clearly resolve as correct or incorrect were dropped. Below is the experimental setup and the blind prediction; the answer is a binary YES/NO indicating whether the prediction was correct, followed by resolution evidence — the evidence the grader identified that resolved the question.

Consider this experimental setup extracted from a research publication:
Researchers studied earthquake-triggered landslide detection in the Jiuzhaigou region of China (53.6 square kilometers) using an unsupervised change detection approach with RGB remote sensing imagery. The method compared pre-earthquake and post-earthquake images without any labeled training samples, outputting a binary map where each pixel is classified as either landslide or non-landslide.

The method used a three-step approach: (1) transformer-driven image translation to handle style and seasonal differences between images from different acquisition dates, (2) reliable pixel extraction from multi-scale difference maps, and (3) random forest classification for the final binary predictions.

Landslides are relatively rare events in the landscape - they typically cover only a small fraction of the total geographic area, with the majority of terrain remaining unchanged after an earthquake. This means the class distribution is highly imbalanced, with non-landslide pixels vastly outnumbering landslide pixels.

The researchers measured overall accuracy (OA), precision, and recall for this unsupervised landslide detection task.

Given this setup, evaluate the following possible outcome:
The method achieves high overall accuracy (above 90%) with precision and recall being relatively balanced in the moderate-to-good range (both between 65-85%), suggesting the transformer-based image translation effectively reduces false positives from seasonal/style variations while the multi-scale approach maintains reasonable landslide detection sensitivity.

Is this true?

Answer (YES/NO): NO